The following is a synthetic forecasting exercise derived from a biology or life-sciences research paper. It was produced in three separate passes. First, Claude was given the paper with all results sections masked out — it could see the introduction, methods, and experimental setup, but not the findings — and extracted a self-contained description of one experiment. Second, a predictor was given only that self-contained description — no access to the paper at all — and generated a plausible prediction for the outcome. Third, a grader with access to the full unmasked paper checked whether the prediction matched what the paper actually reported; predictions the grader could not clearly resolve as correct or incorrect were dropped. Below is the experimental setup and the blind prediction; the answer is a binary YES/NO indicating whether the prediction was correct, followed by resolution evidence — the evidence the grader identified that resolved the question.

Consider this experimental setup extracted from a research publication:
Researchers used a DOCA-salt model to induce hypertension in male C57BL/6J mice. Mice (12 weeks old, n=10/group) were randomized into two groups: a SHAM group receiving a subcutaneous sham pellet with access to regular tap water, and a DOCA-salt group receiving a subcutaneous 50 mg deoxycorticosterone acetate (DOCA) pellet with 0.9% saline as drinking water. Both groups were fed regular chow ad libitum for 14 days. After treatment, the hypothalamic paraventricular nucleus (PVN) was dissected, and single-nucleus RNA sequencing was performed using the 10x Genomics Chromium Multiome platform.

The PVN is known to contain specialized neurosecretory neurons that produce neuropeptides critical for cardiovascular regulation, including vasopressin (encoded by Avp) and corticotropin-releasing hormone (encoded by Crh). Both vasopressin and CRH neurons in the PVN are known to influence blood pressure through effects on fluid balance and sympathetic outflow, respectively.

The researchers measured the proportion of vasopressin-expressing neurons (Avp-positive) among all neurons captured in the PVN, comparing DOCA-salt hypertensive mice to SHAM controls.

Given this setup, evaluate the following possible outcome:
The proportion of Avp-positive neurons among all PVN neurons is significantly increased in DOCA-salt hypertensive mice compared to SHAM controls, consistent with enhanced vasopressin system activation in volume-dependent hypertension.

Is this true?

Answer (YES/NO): YES